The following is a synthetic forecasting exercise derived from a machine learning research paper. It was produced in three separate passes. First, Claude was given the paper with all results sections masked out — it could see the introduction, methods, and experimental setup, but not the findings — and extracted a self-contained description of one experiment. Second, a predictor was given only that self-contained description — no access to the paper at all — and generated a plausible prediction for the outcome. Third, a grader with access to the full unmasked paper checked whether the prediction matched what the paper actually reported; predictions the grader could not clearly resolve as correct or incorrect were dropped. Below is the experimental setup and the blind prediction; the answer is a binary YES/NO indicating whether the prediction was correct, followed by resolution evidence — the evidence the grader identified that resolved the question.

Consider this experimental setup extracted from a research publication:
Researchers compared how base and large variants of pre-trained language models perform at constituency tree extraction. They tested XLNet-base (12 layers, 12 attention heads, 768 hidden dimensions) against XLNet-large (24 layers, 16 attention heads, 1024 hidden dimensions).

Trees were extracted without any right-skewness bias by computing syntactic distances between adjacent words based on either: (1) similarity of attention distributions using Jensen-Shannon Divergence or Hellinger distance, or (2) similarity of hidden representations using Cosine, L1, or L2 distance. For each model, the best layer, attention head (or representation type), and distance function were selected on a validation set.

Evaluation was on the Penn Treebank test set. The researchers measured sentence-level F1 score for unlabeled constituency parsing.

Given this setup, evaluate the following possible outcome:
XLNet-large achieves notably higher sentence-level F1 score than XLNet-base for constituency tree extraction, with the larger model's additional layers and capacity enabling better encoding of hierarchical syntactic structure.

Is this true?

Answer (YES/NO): NO